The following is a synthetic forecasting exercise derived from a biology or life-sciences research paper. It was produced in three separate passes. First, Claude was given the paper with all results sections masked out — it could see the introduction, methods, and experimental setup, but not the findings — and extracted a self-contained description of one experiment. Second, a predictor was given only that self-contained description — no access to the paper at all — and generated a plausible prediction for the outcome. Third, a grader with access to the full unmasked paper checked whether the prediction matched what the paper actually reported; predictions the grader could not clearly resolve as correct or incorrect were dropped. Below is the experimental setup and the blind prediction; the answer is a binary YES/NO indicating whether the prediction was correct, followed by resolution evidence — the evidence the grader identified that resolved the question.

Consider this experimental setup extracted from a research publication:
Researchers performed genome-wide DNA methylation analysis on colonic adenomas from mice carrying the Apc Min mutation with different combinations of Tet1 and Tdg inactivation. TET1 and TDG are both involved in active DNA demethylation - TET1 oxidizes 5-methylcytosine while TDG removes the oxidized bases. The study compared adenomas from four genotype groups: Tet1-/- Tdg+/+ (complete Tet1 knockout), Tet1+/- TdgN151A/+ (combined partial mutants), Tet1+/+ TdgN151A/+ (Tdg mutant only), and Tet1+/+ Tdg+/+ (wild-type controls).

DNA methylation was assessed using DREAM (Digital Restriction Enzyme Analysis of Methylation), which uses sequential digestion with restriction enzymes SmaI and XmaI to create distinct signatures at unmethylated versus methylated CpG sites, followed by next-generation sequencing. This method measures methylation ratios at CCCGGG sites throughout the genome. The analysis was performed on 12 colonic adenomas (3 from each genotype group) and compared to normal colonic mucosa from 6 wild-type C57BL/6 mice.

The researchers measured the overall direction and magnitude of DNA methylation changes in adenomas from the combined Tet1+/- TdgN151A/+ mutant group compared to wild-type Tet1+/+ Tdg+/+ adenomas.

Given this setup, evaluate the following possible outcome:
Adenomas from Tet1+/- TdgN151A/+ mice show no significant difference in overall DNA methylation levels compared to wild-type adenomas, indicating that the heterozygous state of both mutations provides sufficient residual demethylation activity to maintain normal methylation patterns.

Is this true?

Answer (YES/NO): NO